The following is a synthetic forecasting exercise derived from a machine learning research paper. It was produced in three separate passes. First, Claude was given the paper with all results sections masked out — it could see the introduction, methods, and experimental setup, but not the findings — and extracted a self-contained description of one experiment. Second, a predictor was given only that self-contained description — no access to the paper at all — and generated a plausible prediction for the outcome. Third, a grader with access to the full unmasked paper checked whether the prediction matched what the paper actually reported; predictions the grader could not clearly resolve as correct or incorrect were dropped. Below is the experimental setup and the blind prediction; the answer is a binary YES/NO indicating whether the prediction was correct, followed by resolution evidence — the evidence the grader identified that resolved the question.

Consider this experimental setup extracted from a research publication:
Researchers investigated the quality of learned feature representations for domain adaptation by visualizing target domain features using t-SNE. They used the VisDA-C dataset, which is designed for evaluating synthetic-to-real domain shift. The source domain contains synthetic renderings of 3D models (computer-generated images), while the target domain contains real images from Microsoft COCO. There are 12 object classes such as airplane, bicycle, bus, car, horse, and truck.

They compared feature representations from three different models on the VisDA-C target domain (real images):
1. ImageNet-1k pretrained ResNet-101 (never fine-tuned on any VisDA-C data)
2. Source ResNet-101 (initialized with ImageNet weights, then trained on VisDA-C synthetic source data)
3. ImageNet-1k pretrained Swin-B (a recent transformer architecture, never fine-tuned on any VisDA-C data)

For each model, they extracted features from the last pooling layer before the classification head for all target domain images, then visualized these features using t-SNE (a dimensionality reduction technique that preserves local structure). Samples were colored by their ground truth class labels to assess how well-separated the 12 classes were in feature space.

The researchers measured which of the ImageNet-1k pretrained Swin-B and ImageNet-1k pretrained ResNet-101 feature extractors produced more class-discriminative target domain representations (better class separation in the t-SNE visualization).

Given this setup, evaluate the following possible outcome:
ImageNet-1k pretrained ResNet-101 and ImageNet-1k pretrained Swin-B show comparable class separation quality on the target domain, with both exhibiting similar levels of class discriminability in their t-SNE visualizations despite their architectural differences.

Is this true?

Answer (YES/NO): NO